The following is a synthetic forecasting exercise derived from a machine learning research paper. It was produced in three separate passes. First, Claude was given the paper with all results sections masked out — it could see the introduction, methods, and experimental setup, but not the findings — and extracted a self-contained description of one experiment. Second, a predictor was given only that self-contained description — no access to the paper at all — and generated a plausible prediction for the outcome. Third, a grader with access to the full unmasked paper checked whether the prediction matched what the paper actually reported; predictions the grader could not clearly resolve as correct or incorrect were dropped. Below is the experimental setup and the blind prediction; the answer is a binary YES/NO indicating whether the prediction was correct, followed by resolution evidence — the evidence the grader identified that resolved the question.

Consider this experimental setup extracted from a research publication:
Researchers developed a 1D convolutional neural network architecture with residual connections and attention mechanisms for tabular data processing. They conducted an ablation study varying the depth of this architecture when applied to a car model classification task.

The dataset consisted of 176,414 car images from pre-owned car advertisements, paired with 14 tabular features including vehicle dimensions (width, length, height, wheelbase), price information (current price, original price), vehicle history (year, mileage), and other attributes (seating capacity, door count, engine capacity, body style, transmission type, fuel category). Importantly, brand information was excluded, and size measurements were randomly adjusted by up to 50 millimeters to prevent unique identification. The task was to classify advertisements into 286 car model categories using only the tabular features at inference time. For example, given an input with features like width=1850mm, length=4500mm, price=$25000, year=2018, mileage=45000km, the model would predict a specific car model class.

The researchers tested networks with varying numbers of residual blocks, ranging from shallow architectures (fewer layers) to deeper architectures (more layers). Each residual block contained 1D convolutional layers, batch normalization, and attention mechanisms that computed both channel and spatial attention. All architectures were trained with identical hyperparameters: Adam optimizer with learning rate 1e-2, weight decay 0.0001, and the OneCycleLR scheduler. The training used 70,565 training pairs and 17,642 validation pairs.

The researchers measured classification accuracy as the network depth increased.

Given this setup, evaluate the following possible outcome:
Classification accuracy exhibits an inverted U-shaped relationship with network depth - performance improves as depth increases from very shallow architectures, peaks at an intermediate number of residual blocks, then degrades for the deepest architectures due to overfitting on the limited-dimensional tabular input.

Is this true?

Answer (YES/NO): NO